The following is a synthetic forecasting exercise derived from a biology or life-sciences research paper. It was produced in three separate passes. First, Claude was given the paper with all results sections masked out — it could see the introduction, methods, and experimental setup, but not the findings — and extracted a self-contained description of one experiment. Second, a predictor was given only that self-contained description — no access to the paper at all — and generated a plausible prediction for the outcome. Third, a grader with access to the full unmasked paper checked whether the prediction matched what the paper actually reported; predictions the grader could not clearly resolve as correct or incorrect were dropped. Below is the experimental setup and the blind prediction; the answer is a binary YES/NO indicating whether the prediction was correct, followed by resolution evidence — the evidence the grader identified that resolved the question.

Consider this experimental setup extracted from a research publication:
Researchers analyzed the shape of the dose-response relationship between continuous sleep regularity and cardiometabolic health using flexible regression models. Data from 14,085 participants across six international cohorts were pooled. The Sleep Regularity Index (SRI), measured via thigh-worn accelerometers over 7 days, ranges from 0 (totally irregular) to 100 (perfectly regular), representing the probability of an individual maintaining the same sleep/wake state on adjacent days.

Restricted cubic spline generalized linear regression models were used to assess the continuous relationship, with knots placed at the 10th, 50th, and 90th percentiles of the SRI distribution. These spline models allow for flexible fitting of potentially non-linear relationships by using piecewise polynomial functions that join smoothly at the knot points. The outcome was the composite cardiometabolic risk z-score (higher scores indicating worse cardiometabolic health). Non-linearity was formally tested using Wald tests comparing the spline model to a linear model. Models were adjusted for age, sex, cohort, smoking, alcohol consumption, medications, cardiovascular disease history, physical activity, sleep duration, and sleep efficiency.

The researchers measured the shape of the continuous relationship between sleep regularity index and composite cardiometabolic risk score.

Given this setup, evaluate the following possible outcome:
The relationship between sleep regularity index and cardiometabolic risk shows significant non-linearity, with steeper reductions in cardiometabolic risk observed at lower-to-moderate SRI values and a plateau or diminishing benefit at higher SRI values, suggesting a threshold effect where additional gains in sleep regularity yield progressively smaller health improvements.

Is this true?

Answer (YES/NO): NO